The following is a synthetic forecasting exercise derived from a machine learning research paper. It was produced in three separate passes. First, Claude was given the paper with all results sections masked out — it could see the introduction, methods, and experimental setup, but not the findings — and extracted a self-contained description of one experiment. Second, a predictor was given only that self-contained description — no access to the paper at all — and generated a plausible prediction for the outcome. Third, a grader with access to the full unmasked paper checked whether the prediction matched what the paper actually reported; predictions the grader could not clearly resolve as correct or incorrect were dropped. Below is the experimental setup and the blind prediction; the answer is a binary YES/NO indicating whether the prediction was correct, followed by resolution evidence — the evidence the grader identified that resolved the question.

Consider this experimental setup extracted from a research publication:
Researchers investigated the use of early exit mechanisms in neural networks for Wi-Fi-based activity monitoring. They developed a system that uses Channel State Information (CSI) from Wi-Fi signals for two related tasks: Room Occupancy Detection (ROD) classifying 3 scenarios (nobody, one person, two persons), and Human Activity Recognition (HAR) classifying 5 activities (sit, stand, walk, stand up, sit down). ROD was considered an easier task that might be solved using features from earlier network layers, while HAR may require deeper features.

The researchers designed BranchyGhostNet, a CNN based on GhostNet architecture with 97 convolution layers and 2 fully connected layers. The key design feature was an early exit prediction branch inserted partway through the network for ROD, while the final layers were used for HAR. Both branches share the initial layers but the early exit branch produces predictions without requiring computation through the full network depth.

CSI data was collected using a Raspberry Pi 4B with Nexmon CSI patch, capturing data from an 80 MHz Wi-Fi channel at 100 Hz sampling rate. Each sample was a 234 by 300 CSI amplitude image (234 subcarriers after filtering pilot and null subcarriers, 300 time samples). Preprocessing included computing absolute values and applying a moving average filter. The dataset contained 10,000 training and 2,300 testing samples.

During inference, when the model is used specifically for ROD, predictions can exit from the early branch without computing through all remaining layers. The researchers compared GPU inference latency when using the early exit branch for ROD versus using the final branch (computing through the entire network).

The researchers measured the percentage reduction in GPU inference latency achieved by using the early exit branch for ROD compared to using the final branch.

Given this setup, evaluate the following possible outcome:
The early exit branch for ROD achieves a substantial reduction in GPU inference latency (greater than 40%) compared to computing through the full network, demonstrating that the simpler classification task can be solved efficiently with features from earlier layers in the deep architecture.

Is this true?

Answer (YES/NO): YES